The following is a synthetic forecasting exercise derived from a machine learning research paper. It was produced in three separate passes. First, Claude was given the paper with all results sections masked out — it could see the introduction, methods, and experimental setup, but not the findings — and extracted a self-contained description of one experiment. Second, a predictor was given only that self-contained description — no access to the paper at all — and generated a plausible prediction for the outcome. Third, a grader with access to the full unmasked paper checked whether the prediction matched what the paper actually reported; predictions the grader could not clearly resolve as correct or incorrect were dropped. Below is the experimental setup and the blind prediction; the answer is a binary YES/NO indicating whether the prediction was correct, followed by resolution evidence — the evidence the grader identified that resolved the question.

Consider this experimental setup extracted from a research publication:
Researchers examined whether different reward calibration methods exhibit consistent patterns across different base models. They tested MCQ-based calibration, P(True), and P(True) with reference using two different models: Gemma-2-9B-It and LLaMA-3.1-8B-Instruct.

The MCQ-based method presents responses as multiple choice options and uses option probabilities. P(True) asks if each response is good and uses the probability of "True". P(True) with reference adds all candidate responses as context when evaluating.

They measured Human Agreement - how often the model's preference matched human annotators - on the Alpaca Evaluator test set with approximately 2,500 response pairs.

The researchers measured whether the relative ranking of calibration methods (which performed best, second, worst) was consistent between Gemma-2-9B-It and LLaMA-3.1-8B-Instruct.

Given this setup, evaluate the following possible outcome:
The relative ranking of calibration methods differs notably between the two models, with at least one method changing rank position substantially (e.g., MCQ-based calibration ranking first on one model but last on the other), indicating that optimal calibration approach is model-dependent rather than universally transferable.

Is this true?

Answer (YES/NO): NO